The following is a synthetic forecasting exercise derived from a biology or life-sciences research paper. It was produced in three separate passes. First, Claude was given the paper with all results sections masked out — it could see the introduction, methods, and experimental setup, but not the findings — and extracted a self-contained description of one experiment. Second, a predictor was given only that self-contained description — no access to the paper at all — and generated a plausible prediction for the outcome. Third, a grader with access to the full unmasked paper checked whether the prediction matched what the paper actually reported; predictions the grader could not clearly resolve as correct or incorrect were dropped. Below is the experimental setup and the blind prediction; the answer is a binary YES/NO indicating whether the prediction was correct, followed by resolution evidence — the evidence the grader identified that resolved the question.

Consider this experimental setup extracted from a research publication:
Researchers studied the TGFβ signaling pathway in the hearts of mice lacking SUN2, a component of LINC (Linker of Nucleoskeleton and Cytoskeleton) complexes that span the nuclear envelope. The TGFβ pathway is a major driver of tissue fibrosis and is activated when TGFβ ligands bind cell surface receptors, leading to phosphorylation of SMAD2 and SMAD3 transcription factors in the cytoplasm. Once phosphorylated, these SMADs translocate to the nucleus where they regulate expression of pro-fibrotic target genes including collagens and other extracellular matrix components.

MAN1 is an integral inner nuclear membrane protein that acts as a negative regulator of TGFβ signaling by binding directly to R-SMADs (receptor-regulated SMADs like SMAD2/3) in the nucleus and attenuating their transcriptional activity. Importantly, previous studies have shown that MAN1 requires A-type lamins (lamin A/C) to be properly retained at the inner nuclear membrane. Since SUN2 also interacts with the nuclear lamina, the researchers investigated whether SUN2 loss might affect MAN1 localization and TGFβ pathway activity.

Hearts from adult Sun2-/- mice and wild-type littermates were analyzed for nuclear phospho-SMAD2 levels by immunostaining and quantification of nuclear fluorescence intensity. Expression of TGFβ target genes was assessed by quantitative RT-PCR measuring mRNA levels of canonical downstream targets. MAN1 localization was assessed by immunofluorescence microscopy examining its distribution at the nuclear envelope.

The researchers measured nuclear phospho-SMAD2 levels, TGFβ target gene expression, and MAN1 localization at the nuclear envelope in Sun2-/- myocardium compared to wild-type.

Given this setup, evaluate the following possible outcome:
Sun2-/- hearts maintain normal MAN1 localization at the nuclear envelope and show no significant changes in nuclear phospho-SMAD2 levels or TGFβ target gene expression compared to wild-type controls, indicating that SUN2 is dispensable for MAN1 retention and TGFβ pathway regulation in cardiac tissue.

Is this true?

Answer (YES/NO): NO